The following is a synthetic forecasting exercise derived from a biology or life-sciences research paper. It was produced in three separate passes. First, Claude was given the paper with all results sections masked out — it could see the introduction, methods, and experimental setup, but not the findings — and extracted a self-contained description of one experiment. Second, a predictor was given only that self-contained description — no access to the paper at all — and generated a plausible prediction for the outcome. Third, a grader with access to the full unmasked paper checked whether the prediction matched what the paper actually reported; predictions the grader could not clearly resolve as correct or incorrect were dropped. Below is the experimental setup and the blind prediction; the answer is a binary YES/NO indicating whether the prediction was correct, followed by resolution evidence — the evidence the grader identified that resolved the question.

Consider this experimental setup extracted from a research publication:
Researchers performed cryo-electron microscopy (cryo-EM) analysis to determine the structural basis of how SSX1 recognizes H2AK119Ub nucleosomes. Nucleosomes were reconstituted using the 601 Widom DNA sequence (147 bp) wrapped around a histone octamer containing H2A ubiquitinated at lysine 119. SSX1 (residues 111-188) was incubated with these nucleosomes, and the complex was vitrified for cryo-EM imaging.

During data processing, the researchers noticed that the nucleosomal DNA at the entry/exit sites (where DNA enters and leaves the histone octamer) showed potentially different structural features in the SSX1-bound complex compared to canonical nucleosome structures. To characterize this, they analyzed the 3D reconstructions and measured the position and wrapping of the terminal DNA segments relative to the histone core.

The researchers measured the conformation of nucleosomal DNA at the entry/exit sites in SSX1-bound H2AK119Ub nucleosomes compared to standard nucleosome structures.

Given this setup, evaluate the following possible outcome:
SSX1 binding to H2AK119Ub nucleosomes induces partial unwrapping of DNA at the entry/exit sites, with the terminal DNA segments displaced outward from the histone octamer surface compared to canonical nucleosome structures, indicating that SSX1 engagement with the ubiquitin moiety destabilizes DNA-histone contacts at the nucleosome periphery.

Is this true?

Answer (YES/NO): YES